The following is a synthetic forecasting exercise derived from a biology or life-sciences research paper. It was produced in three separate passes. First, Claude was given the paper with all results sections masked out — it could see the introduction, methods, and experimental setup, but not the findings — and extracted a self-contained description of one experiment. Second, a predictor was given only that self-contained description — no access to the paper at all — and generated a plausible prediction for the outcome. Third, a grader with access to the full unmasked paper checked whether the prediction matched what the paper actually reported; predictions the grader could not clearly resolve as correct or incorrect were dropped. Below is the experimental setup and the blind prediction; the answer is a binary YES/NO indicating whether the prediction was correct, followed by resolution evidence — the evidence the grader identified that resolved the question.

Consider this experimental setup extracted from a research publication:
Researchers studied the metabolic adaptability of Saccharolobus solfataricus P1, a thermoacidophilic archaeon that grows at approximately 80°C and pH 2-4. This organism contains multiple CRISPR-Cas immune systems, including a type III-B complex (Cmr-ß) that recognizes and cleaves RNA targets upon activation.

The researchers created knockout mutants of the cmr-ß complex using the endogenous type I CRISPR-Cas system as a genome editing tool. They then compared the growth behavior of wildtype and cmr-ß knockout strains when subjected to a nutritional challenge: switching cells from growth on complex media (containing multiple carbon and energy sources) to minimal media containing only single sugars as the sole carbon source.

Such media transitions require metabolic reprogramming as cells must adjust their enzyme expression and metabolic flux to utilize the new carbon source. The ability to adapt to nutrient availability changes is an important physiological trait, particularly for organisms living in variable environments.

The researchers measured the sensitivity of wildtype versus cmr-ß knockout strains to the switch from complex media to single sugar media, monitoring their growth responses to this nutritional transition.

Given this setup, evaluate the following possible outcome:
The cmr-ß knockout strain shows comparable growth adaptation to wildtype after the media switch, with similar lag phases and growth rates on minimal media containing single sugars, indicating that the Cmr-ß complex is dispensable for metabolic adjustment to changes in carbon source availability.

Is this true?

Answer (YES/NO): NO